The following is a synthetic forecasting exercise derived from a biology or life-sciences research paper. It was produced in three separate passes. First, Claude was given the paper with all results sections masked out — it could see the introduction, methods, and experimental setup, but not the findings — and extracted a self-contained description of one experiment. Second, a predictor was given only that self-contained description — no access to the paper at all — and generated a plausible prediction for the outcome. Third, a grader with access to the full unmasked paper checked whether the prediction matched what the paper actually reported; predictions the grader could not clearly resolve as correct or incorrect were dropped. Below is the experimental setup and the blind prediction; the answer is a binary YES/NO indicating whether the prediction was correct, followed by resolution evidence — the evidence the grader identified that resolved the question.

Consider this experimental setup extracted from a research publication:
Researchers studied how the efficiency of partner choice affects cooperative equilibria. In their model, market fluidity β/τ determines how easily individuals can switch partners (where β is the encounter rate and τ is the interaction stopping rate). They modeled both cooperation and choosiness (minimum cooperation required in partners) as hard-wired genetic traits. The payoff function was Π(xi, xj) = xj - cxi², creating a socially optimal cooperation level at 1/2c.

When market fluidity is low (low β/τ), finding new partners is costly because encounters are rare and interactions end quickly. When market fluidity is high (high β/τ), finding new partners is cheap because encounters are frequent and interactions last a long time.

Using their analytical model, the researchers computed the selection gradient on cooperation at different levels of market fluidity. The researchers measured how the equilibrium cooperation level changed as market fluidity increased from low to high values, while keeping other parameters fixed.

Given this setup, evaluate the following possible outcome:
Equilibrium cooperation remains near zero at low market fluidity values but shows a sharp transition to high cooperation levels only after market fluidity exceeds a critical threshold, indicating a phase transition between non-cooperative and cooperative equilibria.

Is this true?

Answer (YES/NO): NO